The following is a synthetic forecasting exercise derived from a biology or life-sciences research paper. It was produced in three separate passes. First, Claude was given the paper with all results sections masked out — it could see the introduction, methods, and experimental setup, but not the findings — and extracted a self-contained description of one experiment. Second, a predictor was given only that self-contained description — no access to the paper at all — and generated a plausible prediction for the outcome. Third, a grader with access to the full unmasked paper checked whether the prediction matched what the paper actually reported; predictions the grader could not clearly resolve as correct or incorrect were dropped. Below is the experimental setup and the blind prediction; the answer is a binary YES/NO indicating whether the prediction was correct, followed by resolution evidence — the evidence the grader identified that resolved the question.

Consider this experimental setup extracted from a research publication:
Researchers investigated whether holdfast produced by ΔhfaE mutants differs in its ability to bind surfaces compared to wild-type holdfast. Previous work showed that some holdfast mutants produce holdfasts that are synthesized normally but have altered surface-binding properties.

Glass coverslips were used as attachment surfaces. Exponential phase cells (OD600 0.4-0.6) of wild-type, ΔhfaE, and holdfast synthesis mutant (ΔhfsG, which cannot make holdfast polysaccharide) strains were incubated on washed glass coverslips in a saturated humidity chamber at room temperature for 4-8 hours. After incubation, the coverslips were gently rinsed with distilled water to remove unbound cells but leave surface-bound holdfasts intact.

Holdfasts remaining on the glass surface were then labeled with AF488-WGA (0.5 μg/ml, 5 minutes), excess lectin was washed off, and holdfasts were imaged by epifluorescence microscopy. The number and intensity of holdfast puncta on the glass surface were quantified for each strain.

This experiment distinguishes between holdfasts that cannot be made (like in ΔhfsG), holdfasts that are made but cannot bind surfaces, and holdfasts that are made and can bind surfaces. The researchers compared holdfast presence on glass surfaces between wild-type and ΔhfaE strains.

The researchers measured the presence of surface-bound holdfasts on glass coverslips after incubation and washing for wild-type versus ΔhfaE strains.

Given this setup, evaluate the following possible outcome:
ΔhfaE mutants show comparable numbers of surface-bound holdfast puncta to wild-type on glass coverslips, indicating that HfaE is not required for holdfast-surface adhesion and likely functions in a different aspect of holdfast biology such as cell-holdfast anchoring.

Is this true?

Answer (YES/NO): YES